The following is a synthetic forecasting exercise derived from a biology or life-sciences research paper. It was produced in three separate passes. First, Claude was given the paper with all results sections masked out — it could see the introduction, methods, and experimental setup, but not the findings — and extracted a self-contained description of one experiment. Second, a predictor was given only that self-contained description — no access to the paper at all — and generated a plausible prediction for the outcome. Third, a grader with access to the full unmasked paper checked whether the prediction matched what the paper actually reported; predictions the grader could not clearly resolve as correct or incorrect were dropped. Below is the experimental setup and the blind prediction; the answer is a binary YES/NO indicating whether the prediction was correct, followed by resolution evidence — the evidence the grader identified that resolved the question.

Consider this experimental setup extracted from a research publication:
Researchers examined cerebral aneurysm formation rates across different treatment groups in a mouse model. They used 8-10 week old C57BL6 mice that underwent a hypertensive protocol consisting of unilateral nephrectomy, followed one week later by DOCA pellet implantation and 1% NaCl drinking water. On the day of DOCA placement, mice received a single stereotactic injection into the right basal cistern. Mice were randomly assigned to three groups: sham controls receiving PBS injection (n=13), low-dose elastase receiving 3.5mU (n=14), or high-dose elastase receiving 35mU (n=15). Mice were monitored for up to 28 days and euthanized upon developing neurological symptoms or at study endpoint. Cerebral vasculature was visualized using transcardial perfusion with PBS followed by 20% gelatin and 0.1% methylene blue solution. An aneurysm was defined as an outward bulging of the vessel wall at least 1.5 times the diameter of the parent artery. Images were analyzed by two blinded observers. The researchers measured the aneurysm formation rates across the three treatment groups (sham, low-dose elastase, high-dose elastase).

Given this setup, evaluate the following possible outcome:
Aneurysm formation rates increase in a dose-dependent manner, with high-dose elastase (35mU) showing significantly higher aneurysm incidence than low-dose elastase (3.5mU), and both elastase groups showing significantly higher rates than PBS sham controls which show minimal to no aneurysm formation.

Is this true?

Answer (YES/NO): NO